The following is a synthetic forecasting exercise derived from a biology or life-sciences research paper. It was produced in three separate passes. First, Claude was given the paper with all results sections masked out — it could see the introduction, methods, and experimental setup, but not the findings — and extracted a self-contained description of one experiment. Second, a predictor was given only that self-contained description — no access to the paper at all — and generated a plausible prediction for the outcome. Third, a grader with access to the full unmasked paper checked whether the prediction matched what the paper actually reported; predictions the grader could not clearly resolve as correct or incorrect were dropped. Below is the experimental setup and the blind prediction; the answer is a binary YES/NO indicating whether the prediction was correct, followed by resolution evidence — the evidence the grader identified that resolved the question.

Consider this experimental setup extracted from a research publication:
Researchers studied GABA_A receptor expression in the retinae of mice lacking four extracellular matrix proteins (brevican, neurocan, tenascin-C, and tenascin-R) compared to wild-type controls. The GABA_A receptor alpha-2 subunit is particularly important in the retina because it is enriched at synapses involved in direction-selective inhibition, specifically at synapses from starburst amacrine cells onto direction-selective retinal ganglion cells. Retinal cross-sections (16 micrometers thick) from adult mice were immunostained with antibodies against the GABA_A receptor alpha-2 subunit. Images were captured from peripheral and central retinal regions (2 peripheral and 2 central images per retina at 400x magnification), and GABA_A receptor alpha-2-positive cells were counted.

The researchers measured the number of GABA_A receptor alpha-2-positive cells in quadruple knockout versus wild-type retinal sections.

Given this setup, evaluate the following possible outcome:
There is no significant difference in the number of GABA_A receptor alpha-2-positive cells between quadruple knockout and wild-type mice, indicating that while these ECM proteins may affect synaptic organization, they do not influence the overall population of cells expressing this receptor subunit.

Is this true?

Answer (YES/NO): NO